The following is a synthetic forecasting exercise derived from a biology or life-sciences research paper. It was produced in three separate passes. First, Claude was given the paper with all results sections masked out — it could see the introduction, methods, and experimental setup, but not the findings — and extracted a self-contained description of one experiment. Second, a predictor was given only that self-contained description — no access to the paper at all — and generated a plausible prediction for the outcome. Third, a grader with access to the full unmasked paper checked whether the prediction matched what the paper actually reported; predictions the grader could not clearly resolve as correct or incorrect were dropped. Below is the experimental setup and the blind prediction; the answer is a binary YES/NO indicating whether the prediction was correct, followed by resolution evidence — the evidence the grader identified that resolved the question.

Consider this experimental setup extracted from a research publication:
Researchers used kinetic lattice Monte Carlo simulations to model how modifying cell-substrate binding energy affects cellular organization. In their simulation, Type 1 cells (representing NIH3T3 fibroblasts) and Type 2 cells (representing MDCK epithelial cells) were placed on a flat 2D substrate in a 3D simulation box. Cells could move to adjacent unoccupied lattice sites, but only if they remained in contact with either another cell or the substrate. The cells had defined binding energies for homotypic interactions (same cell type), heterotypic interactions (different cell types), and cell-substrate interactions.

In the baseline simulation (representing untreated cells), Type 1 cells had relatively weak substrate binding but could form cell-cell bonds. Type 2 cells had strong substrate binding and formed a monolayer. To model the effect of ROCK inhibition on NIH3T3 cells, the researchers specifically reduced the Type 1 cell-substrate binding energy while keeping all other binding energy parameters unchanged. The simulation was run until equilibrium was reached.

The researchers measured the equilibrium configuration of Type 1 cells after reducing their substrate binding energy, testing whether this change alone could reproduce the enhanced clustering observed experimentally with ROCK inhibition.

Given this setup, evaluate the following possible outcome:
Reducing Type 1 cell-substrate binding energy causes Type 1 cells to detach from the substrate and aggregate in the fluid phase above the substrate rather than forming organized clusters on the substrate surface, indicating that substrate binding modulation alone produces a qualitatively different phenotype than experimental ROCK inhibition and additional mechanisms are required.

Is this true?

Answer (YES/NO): NO